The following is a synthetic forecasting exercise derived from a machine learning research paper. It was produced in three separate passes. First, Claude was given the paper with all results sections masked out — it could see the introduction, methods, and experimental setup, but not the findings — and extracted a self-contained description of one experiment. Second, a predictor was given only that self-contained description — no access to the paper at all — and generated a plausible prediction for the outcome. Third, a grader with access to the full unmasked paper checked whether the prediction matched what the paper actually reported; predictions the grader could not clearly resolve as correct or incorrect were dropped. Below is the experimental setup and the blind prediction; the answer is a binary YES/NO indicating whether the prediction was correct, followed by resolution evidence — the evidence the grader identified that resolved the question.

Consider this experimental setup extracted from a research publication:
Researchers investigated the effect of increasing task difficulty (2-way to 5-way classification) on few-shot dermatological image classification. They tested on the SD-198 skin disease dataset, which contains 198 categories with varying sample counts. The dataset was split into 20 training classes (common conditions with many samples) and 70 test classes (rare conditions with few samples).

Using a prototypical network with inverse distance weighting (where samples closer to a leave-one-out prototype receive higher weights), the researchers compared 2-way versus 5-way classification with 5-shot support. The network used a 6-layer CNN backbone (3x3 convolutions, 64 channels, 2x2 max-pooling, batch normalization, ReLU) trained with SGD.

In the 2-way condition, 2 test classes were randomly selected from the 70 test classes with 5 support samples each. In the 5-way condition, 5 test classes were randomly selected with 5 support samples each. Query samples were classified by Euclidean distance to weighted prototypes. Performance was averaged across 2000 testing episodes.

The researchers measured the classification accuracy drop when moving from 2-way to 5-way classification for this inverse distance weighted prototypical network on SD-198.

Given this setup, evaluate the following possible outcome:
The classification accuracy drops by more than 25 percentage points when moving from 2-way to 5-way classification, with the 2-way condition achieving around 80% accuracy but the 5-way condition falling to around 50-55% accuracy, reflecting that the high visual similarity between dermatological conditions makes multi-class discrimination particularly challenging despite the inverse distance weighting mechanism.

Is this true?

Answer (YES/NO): NO